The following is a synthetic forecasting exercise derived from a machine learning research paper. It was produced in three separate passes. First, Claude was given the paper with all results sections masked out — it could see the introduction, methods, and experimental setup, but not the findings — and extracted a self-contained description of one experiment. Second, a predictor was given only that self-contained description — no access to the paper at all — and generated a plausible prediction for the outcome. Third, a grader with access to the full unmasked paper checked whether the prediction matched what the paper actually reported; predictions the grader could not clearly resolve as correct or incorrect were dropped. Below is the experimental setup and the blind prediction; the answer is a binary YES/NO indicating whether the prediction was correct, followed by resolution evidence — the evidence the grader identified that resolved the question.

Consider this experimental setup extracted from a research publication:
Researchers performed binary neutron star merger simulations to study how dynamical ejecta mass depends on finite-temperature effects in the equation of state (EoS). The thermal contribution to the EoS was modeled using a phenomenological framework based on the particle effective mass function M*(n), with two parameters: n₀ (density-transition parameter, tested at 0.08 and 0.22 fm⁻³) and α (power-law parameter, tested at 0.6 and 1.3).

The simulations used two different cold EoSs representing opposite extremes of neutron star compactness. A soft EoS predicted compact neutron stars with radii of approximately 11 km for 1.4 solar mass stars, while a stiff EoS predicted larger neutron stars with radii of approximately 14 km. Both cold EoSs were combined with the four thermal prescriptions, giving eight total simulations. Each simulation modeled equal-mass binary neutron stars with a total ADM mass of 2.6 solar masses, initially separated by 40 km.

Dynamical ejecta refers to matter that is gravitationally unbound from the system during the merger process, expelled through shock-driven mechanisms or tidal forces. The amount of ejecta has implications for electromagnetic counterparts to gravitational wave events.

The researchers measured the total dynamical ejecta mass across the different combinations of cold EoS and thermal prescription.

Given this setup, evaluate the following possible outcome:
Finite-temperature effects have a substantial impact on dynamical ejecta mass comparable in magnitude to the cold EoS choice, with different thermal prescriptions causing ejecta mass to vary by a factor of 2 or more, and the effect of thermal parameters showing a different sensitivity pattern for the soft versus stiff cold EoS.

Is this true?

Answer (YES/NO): NO